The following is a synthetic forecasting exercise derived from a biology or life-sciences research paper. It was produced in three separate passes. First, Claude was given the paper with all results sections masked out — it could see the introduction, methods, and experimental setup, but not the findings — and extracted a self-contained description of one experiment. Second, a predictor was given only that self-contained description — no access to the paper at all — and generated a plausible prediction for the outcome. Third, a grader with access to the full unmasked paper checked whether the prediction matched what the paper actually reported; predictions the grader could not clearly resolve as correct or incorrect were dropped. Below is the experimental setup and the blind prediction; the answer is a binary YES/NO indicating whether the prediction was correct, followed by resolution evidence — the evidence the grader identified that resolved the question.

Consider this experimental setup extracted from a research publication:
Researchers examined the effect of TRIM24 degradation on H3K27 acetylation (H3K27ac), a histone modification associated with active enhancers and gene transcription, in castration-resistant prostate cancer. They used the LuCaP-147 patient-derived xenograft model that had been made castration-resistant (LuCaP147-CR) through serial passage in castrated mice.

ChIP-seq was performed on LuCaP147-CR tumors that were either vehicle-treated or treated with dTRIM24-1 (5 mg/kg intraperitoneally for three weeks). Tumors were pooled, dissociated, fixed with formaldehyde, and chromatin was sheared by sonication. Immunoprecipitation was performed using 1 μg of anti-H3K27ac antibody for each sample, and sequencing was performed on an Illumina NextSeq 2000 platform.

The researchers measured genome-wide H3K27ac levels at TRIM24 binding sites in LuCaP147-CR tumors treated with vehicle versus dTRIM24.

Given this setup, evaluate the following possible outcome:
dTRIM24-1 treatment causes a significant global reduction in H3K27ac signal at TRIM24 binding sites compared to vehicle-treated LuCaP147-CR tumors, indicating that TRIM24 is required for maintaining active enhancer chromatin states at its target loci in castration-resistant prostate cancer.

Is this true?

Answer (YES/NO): YES